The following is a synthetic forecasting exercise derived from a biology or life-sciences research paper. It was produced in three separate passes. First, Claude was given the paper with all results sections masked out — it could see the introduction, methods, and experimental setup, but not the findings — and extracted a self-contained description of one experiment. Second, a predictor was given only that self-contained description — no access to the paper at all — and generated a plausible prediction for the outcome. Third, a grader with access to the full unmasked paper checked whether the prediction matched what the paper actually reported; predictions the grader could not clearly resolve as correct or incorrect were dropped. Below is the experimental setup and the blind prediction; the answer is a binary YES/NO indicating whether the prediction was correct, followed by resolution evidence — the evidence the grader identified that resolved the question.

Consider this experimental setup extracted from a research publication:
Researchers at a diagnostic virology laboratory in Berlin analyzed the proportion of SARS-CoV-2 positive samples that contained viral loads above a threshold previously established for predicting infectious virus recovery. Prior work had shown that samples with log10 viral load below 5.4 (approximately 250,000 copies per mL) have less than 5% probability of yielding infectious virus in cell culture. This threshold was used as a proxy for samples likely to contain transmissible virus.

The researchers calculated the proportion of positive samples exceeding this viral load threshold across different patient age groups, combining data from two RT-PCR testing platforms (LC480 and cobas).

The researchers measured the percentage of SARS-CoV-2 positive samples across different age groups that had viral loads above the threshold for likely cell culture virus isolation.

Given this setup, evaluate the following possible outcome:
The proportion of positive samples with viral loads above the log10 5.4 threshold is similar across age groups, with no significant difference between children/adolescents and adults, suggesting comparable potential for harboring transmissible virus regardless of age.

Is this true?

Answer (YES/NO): NO